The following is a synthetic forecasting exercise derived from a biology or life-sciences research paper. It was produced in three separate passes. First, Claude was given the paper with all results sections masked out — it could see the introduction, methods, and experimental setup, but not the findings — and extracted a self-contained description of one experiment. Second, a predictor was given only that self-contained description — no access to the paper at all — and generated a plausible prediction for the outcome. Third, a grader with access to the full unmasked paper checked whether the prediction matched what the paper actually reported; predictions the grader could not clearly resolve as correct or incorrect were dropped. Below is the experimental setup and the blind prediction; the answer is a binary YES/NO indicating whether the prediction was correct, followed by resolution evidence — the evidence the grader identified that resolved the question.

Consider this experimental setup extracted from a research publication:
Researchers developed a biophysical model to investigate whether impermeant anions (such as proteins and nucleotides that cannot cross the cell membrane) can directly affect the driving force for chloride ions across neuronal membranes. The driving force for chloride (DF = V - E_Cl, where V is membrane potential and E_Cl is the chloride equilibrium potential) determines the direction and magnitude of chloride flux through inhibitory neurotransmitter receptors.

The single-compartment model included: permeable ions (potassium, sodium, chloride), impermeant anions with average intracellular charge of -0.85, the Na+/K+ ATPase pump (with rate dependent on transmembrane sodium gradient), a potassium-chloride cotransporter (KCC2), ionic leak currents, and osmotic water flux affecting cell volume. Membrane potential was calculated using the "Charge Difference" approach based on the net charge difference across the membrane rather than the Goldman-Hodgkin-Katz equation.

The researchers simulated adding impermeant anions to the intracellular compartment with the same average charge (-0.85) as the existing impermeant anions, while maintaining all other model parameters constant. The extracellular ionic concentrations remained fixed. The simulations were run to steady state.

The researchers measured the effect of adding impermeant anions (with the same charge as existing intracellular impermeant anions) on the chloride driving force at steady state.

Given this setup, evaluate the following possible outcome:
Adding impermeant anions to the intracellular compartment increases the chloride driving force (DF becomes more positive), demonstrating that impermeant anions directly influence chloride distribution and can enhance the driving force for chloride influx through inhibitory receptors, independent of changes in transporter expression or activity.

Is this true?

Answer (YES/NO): NO